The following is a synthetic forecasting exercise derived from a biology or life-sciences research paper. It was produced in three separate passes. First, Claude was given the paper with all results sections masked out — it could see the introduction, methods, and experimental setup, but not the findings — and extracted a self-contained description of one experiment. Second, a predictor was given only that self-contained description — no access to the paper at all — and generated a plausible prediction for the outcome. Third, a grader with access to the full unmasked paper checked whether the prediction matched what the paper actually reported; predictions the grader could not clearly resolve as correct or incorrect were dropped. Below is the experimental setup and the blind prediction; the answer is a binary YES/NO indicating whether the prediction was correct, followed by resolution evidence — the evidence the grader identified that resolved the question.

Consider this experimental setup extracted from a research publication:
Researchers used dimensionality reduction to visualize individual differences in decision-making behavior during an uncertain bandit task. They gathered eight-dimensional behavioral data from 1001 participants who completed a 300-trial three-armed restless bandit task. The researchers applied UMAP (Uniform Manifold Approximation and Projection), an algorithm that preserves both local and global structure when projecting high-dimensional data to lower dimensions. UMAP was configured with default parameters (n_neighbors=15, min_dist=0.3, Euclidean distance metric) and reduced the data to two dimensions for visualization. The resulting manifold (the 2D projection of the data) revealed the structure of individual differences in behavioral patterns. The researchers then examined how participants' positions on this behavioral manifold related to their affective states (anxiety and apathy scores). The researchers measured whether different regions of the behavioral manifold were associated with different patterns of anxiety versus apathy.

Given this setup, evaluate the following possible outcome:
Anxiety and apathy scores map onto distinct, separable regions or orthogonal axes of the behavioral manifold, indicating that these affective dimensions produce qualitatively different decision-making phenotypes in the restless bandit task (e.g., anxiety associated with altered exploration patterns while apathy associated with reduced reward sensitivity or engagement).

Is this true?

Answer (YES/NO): YES